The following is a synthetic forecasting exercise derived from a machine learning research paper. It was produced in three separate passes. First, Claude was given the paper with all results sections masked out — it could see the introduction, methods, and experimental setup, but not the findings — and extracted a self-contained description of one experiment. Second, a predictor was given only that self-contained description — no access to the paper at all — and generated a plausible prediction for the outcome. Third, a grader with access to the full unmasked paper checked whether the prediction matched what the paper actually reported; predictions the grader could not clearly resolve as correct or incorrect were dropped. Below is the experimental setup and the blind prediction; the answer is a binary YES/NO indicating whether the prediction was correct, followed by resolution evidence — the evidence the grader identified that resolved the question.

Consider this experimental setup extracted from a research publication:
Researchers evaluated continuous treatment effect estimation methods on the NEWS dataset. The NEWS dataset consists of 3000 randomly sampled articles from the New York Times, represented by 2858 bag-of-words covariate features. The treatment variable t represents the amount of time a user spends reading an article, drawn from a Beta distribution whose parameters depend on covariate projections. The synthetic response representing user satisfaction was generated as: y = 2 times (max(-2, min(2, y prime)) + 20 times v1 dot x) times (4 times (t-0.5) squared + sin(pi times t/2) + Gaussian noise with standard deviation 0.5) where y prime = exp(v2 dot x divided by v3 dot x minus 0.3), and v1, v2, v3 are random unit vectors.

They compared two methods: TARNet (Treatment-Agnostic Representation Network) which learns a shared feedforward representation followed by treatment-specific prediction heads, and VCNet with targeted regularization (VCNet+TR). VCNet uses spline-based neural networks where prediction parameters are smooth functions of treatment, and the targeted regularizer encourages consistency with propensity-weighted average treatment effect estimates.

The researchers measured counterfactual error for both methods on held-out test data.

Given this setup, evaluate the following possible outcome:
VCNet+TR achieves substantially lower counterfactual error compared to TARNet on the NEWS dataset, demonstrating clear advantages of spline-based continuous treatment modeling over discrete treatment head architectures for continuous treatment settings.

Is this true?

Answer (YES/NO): NO